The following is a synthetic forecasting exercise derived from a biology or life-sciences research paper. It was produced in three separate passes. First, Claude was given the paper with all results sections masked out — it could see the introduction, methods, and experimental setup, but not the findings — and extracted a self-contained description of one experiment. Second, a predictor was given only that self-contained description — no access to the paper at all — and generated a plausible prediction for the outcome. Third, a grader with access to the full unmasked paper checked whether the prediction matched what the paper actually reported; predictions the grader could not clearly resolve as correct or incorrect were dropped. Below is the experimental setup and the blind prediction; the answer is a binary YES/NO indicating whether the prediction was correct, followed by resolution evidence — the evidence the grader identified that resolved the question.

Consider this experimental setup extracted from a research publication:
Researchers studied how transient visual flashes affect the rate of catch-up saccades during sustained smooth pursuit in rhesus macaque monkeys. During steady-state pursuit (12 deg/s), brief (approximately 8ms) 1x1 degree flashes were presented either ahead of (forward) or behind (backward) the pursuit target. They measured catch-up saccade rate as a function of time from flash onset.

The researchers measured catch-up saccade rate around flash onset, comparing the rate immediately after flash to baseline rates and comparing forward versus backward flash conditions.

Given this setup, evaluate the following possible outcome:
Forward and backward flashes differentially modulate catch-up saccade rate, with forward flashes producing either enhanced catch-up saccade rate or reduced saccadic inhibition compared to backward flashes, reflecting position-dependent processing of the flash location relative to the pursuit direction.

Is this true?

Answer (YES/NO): YES